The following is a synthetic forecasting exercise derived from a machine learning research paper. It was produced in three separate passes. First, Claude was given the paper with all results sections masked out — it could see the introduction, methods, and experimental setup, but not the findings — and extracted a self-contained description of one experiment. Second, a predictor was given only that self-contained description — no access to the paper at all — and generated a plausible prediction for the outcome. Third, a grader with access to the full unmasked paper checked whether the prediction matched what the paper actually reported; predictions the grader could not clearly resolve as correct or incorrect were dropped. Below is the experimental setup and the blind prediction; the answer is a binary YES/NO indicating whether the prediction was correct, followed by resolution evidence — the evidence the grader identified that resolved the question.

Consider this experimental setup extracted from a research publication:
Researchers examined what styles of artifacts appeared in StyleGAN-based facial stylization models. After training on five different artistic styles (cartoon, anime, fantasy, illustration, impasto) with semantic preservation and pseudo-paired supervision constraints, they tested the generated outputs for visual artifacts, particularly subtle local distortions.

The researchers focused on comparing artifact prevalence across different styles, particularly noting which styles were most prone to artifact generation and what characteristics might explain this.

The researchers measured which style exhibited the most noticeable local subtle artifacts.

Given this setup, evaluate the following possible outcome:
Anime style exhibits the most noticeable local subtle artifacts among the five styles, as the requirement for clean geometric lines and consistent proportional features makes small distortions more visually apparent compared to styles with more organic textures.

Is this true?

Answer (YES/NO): YES